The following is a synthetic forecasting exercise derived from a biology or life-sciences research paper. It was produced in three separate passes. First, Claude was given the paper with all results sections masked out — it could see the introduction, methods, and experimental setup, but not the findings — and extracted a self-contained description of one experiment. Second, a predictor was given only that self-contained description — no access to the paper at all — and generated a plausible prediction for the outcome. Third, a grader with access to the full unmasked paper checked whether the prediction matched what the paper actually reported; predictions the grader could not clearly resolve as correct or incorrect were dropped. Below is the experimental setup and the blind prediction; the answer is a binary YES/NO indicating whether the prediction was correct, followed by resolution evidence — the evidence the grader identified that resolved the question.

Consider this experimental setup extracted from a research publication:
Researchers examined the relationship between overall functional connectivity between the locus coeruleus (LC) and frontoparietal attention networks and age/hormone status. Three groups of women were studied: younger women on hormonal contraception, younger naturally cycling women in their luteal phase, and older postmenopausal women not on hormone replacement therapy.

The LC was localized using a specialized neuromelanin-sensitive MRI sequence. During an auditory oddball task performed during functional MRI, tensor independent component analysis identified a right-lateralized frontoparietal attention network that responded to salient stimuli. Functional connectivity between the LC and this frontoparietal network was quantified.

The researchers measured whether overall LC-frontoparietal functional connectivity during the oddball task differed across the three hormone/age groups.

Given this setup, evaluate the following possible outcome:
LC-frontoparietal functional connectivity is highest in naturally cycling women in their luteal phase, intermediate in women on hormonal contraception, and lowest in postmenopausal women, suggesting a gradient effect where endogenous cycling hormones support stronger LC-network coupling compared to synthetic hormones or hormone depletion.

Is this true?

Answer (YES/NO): NO